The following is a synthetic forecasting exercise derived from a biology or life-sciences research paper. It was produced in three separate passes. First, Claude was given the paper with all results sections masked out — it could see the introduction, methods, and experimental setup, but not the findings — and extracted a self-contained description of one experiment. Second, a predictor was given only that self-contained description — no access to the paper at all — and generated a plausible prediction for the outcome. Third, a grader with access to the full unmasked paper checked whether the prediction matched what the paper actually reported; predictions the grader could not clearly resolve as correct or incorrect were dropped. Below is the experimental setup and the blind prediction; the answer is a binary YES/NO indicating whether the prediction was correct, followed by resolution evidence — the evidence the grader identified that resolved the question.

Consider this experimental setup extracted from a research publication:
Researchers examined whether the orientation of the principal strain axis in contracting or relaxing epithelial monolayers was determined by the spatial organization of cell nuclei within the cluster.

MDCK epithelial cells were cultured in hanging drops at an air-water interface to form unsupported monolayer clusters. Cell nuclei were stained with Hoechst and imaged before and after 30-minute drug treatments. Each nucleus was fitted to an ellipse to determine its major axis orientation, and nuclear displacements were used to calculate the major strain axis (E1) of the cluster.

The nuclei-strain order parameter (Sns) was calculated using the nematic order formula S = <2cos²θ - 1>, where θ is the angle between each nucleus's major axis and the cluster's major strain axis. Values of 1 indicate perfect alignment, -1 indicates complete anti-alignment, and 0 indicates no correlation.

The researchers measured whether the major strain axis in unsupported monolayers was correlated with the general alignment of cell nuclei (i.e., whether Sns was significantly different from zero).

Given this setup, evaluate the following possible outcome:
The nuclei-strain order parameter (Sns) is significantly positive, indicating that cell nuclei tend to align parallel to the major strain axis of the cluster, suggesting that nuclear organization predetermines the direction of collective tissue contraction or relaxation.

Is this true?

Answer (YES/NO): NO